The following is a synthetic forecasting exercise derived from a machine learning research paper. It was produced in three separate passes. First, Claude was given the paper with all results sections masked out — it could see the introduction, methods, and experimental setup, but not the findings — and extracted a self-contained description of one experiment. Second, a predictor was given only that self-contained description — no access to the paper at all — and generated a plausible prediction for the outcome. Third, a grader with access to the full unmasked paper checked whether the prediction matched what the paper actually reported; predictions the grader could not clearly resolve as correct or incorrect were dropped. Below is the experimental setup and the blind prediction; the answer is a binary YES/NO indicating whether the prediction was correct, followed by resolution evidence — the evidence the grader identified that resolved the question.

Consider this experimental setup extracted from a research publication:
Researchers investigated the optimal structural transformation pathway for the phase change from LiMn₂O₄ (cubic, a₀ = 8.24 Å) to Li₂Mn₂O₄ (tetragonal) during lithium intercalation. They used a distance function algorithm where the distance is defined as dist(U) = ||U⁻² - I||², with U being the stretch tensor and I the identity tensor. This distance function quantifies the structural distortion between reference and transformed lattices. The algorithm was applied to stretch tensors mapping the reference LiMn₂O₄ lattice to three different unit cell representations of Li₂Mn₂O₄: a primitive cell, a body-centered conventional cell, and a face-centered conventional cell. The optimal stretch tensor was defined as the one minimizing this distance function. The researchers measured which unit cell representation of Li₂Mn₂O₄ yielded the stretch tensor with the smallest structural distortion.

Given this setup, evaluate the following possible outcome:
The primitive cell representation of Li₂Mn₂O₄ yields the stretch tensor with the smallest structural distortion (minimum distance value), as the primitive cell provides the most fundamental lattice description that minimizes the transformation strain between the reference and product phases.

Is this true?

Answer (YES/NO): NO